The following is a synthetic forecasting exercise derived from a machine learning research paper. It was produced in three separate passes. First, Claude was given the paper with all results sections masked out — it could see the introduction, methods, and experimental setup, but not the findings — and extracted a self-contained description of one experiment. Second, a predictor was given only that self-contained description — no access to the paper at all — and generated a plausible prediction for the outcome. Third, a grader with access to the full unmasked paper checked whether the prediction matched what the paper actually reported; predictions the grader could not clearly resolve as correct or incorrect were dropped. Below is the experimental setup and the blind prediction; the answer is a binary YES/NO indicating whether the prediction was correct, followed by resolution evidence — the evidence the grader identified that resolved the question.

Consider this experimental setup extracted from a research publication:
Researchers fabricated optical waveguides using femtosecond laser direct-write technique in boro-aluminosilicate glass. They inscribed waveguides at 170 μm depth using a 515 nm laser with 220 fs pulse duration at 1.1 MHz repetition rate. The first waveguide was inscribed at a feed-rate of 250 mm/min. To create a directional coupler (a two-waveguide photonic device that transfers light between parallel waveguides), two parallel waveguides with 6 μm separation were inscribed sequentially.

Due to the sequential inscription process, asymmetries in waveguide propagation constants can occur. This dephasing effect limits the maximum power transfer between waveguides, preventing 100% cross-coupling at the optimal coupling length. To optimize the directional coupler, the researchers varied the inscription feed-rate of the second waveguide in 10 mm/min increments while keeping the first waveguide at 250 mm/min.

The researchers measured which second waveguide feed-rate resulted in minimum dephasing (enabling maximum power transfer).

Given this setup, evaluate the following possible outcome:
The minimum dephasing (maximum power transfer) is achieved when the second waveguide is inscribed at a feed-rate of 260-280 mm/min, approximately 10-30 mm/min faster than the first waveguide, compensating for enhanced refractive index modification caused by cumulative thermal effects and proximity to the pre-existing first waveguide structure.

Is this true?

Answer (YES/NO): NO